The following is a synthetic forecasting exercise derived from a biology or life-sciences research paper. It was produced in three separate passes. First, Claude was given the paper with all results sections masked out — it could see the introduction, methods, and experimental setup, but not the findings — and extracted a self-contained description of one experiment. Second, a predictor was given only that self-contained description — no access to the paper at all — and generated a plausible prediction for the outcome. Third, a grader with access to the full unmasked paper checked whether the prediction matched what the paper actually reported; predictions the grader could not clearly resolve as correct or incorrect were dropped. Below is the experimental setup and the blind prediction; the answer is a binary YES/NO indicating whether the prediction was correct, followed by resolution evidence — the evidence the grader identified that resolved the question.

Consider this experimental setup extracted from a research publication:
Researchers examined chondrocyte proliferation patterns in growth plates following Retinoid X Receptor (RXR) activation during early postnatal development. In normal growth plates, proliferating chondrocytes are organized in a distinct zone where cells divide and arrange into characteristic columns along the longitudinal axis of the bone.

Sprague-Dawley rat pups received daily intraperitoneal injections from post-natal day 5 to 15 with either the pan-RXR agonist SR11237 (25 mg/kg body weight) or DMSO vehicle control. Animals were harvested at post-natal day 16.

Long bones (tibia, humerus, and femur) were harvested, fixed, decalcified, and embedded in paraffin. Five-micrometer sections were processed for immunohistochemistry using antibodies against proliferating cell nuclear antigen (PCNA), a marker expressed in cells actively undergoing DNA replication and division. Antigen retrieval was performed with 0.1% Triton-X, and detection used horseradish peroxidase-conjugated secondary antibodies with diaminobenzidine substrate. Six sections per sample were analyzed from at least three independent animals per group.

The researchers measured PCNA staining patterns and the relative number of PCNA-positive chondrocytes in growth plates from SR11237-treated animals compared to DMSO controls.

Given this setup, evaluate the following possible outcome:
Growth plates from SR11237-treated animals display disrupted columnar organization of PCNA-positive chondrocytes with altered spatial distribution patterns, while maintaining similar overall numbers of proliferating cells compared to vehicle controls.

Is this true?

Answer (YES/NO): NO